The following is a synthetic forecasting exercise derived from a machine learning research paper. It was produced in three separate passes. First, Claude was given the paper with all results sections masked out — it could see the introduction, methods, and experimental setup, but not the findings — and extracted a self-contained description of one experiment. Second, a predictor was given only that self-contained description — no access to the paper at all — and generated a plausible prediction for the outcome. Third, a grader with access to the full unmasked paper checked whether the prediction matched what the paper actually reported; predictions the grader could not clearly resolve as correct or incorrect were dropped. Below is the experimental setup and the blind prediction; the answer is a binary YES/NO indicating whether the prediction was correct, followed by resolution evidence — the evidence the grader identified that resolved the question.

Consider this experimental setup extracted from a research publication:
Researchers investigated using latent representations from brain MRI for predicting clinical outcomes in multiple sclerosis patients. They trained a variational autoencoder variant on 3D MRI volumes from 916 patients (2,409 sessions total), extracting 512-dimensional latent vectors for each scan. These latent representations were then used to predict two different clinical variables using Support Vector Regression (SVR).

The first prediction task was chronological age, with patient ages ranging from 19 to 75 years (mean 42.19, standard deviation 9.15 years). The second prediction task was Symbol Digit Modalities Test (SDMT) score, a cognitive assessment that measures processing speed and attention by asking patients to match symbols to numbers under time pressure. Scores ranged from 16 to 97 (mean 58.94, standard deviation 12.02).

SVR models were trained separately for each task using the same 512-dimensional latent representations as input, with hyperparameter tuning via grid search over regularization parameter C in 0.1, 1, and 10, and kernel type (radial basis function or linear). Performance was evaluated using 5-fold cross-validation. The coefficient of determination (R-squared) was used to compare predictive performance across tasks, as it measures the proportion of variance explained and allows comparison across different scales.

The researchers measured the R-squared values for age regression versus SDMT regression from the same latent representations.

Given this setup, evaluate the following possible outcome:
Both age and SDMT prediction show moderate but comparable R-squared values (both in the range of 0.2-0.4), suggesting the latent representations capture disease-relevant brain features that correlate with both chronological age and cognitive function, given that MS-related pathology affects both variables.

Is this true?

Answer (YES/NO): NO